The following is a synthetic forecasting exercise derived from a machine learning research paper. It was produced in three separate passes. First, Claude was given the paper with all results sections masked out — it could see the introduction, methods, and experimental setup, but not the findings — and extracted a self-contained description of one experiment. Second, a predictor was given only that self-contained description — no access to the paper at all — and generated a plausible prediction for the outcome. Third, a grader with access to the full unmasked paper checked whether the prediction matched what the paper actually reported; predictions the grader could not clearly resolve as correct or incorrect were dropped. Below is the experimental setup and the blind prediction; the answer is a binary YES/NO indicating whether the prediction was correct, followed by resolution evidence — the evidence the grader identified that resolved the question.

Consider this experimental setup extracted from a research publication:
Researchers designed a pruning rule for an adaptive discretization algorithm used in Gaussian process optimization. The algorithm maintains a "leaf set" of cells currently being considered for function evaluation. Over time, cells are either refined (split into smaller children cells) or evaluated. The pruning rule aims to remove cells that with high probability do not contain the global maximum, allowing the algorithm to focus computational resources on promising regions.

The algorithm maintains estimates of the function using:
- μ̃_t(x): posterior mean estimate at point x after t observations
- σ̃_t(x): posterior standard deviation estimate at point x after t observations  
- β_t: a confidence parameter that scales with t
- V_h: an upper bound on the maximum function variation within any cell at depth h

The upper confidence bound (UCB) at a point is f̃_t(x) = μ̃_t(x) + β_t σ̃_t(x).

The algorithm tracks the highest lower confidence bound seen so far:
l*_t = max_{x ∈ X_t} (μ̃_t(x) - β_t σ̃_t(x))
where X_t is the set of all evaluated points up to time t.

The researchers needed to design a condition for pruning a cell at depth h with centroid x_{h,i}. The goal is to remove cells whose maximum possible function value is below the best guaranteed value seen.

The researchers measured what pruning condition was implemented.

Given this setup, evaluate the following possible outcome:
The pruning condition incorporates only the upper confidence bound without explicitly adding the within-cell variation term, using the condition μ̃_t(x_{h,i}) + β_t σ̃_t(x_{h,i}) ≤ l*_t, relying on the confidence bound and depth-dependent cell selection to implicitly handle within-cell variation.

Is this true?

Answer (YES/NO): NO